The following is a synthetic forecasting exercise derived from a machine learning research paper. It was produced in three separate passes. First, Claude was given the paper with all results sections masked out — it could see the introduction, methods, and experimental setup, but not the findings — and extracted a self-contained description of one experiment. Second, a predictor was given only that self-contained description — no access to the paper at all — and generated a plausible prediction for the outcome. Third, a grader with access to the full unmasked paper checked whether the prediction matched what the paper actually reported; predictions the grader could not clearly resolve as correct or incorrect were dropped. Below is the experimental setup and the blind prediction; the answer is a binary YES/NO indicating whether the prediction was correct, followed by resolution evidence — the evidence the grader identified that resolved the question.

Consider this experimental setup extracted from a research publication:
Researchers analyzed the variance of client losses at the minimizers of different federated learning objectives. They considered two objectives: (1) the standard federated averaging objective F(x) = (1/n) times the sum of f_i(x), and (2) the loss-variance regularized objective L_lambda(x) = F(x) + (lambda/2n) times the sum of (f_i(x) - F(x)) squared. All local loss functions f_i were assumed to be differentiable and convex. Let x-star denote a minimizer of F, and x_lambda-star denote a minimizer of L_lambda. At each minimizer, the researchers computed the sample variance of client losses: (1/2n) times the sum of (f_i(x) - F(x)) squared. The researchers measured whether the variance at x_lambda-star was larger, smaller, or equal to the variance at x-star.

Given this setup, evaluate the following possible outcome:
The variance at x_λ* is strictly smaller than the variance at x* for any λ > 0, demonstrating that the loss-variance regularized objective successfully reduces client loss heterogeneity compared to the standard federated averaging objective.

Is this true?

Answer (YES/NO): NO